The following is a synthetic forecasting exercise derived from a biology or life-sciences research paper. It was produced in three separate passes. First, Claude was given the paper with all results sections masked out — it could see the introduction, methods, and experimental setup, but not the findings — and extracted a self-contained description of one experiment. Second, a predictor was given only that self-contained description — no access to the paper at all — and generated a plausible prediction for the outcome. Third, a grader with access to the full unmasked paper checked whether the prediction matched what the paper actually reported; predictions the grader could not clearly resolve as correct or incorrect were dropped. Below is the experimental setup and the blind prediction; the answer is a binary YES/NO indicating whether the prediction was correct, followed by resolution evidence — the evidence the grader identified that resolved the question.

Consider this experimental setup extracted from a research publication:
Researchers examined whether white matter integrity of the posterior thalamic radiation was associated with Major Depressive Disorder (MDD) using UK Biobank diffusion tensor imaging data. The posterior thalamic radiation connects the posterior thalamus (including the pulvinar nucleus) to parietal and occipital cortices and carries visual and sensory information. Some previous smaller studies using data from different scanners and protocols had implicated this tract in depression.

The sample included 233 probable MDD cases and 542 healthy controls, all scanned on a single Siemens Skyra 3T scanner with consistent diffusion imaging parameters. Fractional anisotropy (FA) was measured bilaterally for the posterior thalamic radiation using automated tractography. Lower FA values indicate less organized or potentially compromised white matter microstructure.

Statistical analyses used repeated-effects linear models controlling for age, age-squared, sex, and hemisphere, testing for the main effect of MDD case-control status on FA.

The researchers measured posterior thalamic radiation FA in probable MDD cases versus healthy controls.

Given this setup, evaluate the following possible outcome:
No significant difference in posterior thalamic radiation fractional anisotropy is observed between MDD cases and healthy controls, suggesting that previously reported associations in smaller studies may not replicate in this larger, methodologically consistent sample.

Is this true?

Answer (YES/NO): YES